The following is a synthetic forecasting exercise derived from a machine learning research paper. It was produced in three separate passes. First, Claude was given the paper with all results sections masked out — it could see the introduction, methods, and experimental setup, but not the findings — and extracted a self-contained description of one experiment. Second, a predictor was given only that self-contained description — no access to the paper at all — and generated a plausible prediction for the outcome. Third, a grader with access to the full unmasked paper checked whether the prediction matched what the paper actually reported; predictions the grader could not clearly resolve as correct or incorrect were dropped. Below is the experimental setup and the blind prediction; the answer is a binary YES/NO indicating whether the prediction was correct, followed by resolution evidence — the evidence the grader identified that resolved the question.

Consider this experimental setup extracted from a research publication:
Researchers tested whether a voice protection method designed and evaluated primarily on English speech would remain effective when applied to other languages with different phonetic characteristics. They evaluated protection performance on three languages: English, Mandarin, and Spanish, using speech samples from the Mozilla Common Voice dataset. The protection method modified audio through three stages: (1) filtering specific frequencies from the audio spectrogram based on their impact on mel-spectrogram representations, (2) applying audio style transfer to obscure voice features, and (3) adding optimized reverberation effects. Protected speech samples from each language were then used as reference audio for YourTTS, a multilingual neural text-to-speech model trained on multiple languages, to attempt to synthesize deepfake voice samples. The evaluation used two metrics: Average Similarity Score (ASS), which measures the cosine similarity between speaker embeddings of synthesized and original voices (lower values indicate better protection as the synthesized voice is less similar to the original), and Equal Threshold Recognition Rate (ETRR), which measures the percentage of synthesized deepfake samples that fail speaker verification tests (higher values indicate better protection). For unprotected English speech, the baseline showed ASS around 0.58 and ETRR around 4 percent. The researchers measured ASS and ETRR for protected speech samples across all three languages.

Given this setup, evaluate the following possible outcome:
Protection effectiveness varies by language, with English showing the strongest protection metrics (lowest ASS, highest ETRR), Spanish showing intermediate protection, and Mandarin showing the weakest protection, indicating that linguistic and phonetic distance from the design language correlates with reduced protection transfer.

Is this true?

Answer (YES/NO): NO